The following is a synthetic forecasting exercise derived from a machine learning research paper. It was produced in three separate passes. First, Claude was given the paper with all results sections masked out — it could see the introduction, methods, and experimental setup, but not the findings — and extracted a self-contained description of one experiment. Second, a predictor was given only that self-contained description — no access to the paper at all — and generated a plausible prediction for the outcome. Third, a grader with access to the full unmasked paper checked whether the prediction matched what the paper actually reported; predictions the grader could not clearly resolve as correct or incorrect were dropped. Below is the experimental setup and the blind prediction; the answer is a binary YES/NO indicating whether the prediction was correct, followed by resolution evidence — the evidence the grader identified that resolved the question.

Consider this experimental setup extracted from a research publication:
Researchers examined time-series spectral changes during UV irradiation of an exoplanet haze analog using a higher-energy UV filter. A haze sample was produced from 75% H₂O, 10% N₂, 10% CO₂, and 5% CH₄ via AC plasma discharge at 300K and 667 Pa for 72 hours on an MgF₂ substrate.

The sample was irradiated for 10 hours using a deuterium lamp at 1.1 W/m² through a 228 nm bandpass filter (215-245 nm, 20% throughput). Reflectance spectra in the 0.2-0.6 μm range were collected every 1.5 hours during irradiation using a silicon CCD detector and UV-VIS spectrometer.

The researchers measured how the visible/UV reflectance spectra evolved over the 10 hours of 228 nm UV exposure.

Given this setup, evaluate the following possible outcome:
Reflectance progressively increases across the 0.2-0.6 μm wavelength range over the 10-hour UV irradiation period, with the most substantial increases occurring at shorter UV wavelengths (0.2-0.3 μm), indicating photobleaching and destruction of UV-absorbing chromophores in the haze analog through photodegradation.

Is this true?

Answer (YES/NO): NO